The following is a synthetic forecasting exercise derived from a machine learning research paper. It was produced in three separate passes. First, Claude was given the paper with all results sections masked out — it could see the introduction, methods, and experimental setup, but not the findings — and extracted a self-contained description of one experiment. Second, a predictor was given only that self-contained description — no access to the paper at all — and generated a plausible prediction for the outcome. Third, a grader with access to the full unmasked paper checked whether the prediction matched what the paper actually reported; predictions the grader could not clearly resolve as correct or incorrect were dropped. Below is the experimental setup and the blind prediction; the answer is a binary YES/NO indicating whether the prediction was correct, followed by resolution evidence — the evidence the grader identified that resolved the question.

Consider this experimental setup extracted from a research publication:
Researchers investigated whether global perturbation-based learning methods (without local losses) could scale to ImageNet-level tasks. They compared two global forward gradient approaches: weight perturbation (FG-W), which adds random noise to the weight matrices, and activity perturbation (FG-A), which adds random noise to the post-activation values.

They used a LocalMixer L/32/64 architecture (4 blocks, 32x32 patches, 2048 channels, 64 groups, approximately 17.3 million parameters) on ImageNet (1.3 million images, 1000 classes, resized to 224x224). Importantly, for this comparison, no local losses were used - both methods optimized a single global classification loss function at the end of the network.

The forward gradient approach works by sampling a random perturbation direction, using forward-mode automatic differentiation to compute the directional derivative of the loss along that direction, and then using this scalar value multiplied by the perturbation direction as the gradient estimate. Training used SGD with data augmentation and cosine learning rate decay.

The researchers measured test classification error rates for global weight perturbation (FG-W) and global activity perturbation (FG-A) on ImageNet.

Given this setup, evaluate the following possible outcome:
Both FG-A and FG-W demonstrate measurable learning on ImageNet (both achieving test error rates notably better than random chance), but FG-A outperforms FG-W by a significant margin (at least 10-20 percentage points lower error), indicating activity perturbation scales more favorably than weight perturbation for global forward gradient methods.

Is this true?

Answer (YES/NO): NO